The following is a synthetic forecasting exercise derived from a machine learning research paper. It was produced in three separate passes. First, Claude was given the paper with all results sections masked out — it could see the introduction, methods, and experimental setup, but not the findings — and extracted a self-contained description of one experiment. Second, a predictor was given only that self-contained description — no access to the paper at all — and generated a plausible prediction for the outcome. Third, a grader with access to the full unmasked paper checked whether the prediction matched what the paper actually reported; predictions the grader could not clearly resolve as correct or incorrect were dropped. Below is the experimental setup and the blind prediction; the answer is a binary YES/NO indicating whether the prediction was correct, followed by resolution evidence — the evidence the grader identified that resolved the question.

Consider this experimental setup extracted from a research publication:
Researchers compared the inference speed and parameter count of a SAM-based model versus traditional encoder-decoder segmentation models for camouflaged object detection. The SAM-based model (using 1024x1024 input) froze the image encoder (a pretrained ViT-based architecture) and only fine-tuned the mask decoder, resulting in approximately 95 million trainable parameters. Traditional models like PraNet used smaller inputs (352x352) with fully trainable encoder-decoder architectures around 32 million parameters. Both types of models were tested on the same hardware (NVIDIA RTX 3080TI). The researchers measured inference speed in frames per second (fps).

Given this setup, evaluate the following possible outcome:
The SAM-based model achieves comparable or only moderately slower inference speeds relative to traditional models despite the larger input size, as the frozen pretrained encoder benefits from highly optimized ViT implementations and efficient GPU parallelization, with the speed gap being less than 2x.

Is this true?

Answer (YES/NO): NO